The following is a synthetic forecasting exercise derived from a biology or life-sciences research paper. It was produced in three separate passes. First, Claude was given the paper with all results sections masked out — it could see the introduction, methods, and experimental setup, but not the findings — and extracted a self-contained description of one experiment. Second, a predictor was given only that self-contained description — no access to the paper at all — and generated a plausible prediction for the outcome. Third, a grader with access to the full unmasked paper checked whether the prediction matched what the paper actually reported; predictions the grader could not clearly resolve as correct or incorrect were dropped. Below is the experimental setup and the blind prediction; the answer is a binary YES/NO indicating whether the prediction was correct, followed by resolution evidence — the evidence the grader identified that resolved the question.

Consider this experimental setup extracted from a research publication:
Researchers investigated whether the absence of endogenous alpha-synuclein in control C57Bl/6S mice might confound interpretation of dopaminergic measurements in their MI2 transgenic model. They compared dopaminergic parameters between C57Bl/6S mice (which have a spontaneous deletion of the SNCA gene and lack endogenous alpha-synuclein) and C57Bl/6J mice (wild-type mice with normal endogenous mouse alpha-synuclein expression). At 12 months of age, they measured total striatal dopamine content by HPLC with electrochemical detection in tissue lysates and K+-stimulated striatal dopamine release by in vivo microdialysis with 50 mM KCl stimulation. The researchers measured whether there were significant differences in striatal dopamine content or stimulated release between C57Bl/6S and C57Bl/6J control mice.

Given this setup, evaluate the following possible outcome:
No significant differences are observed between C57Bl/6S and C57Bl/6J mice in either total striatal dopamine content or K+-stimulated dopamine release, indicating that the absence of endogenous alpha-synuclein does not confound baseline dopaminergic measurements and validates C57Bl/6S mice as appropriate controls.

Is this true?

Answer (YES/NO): YES